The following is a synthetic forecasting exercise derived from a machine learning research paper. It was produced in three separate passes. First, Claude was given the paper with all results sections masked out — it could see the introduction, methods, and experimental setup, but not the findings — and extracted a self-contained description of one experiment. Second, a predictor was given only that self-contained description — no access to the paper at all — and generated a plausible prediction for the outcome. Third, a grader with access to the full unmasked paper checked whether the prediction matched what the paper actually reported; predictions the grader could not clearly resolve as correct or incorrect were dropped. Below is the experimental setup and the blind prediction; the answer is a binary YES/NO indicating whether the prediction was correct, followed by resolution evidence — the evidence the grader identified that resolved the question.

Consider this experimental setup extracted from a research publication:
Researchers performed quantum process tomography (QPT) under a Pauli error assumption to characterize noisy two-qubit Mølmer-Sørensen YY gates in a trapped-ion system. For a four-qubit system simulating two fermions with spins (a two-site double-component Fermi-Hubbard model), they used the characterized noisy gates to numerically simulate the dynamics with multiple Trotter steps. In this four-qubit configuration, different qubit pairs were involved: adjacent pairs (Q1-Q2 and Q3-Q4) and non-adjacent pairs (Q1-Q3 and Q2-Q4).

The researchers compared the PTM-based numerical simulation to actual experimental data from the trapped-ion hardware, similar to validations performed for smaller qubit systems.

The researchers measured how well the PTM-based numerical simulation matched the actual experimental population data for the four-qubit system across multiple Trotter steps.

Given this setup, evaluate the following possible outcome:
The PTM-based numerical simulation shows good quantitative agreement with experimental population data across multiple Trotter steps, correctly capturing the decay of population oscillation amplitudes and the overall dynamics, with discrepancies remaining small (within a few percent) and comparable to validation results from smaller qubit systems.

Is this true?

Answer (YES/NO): NO